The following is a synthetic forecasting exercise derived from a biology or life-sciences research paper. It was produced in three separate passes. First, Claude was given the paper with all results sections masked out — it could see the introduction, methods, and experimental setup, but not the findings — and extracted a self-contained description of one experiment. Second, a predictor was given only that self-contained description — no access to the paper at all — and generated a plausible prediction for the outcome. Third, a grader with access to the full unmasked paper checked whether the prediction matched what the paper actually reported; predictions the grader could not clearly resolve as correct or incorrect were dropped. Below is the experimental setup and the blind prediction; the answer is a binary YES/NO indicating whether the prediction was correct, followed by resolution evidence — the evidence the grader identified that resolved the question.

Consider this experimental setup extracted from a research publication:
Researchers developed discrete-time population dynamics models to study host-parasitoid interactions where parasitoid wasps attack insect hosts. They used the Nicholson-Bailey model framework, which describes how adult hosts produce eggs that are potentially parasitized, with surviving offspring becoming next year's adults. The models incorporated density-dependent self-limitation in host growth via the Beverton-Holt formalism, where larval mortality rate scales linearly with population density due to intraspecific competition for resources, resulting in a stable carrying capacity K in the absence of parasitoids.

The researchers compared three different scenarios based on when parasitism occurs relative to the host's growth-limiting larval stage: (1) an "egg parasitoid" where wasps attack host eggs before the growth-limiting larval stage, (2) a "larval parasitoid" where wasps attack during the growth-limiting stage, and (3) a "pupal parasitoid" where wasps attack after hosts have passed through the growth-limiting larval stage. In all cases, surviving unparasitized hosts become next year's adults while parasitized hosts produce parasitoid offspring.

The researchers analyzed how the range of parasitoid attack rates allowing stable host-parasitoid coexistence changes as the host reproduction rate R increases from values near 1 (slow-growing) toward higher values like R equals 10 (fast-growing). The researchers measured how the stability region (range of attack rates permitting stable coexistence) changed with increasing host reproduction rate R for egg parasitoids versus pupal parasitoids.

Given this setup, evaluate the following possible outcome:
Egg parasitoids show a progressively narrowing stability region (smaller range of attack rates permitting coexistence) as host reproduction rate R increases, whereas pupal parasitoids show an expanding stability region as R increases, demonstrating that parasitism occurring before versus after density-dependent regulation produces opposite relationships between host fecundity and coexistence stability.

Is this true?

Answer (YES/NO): YES